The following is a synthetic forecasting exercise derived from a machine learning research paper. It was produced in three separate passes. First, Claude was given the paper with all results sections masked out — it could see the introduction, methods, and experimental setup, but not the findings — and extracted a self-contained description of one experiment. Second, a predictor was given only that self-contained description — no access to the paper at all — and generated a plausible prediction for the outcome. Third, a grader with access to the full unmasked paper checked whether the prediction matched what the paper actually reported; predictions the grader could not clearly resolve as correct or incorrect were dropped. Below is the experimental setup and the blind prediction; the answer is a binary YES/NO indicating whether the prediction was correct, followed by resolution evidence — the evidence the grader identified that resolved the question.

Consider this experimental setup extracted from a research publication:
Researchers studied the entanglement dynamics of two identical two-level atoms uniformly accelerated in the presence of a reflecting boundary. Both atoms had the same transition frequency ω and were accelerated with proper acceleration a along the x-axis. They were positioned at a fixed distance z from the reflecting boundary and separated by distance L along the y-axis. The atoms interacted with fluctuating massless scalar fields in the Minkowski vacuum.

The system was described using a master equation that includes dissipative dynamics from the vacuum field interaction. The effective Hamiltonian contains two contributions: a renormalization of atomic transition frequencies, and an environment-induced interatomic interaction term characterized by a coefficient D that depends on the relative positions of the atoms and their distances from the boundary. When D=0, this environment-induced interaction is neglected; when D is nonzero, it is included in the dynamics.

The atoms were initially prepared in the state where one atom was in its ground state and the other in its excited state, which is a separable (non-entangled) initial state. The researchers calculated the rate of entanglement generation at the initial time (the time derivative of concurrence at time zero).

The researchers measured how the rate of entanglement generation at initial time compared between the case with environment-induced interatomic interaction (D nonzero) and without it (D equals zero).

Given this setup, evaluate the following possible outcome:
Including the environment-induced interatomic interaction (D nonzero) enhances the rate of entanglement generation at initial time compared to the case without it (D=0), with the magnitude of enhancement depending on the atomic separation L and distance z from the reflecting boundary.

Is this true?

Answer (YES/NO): YES